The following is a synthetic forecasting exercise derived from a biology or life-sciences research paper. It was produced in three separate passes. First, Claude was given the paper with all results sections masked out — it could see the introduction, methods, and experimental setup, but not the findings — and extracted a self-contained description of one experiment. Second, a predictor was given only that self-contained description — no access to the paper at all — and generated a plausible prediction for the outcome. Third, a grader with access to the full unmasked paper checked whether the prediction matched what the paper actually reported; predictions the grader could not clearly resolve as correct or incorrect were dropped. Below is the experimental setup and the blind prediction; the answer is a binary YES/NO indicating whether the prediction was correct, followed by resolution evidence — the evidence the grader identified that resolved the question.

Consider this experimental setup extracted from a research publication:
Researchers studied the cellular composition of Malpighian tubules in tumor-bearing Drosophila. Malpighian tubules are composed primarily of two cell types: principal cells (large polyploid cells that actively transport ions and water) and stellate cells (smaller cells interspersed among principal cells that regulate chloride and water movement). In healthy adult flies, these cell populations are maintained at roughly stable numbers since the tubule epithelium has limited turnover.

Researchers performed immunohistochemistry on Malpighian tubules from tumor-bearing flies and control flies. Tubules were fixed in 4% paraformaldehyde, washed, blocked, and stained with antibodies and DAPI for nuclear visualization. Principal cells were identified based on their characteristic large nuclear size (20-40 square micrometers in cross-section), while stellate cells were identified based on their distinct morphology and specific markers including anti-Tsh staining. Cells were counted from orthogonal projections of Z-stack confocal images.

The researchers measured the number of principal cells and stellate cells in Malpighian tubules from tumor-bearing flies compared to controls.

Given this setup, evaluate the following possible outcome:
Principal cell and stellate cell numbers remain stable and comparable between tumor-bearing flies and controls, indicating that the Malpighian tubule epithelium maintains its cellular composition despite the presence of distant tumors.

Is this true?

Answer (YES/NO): NO